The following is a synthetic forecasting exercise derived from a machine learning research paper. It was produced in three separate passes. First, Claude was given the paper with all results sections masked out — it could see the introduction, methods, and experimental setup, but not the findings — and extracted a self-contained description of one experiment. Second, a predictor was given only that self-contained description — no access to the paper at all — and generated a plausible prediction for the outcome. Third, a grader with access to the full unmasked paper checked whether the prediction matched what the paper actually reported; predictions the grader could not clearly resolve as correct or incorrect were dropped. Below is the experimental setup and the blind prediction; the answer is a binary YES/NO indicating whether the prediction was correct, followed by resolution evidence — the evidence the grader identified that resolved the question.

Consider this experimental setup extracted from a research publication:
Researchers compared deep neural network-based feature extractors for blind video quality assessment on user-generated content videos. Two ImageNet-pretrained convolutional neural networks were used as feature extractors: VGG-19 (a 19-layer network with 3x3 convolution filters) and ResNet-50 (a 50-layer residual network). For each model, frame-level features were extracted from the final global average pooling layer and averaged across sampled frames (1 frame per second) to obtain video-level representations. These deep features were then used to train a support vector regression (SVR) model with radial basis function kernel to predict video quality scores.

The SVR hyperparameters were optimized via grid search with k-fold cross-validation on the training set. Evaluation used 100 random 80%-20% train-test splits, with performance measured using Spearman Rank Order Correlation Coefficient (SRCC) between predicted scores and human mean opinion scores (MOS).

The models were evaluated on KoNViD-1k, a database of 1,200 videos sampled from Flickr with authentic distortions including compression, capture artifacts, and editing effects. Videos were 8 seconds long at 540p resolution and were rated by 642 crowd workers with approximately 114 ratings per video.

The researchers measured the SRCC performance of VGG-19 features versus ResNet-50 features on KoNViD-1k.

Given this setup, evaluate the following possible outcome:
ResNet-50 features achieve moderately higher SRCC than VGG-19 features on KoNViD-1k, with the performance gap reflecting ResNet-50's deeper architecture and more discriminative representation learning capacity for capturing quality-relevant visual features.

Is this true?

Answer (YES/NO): YES